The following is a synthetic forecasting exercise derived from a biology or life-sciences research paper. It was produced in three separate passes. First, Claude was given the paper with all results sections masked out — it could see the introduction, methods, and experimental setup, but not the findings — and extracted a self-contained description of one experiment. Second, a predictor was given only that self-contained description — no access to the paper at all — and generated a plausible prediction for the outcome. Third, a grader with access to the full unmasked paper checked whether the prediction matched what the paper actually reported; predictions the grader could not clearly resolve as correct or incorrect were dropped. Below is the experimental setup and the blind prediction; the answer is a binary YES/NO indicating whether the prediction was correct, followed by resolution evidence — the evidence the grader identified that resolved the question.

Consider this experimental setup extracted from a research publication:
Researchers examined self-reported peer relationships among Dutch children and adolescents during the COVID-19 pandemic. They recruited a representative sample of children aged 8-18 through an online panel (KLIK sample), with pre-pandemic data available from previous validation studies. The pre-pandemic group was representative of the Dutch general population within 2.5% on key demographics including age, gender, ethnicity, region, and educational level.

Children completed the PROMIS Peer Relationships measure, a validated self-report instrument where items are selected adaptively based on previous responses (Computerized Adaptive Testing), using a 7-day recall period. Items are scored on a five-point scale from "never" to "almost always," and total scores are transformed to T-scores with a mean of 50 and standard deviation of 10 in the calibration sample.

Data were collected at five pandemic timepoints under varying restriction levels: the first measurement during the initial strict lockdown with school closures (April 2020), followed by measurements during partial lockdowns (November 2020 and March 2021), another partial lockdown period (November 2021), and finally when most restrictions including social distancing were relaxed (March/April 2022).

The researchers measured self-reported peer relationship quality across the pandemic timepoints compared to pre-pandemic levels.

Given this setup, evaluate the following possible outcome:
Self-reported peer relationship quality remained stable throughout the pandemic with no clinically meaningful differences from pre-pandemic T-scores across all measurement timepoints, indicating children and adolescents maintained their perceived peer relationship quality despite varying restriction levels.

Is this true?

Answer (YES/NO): NO